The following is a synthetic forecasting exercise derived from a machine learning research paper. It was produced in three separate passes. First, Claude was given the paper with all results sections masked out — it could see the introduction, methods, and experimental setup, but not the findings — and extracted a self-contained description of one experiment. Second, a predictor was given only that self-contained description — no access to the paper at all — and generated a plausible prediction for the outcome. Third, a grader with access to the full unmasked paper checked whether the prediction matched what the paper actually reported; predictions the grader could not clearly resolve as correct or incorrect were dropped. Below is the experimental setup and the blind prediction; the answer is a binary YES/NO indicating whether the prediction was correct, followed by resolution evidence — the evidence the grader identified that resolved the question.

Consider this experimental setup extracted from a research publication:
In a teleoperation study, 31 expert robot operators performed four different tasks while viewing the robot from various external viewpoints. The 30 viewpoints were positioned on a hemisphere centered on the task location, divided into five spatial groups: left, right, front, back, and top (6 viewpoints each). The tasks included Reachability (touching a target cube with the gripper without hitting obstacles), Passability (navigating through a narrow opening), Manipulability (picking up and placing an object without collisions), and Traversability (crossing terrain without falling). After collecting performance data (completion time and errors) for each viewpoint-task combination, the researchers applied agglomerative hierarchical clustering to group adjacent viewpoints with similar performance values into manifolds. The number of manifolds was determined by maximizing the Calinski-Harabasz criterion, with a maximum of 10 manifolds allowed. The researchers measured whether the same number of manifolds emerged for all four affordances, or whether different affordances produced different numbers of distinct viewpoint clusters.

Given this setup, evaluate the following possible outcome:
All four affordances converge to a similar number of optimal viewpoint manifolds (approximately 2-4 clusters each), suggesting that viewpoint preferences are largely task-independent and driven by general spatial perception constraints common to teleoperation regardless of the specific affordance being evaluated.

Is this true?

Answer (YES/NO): NO